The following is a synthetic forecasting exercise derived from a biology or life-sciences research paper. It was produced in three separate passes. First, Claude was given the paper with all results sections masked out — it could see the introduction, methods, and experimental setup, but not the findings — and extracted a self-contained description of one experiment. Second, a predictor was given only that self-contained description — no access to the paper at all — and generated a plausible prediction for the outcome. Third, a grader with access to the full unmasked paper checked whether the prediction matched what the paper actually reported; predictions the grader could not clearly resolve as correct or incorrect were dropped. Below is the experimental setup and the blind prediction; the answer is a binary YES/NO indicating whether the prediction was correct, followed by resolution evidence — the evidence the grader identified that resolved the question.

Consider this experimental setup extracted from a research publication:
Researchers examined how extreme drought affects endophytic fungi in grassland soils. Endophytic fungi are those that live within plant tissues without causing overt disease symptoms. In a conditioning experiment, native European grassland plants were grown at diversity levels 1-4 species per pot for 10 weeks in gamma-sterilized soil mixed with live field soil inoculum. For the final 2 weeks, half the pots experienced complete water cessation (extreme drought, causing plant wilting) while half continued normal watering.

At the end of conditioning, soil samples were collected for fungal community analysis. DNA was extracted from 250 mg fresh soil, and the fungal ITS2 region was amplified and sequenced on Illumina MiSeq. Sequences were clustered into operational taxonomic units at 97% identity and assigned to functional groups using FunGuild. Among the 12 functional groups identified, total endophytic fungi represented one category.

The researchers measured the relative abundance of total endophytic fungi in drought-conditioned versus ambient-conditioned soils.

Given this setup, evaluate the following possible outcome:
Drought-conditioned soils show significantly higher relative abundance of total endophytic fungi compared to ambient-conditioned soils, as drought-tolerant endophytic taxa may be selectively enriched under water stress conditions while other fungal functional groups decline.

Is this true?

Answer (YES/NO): NO